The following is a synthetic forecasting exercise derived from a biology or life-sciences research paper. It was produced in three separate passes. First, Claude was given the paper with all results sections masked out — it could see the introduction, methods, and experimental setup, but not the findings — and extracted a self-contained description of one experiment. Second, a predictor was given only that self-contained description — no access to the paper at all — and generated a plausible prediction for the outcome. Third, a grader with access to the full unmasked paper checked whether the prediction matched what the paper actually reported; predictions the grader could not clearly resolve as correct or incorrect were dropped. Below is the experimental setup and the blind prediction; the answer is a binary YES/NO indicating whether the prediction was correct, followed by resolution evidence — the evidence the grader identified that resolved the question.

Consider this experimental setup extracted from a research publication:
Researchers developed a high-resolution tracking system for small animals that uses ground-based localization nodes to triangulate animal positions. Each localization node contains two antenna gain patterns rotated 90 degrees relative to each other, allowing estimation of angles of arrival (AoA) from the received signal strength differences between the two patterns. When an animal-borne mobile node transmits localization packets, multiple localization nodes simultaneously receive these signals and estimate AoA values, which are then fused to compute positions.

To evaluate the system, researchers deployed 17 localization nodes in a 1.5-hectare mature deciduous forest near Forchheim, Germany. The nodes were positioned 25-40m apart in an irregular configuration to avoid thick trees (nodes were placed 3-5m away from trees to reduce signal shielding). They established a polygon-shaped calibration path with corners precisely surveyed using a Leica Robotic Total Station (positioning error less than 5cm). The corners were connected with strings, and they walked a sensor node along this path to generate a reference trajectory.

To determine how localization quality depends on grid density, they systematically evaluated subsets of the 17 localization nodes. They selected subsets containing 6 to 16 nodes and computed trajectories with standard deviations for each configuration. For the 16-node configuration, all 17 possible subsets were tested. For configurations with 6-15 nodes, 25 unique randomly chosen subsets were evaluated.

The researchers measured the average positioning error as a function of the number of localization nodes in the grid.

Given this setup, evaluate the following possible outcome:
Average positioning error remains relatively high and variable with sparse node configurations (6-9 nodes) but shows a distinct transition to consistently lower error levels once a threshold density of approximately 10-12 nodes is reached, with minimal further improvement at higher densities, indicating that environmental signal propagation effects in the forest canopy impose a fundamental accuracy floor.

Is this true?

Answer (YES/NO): NO